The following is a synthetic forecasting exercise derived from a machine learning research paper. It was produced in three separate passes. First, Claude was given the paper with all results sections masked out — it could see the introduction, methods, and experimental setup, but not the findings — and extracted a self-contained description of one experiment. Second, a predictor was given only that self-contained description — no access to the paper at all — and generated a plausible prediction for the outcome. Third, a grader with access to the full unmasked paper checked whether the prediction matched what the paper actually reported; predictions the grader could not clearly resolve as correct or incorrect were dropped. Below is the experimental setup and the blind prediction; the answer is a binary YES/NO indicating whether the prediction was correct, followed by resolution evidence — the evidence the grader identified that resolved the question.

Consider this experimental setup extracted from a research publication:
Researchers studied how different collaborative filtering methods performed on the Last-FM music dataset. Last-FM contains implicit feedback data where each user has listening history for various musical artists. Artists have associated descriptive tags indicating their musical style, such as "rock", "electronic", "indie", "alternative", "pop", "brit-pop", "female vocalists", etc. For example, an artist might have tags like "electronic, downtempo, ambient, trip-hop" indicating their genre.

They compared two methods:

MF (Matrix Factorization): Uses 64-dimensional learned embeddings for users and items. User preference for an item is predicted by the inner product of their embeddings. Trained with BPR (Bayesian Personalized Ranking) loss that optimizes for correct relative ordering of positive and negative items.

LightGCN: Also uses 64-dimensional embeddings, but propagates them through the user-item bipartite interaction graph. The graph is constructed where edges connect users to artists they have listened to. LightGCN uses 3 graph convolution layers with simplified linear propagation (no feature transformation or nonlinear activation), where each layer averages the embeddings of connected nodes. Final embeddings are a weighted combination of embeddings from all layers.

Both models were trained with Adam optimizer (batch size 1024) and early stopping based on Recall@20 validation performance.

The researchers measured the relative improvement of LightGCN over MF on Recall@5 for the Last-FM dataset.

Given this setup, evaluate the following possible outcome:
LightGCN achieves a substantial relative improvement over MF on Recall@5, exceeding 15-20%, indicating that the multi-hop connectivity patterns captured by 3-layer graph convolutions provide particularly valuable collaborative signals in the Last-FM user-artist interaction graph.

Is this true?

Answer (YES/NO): YES